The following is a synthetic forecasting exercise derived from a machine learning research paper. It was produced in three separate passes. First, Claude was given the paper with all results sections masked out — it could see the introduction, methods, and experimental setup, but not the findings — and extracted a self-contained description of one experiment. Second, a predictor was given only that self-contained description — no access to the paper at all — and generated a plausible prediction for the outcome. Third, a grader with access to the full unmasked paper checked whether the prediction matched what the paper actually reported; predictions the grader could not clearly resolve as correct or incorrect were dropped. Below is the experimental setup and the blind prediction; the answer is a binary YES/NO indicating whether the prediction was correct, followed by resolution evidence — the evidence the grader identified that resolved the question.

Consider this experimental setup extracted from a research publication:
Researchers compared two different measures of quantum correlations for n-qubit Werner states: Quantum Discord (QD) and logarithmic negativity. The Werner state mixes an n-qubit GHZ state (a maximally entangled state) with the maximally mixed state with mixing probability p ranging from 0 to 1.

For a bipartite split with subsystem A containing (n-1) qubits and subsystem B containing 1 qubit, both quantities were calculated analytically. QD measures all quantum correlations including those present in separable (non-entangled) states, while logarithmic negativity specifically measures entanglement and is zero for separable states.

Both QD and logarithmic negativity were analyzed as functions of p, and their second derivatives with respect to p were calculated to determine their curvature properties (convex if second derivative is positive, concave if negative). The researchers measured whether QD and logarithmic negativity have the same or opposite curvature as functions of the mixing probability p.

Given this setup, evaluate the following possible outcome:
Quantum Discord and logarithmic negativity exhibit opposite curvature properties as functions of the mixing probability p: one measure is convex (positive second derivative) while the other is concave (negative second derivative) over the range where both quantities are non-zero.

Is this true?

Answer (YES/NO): YES